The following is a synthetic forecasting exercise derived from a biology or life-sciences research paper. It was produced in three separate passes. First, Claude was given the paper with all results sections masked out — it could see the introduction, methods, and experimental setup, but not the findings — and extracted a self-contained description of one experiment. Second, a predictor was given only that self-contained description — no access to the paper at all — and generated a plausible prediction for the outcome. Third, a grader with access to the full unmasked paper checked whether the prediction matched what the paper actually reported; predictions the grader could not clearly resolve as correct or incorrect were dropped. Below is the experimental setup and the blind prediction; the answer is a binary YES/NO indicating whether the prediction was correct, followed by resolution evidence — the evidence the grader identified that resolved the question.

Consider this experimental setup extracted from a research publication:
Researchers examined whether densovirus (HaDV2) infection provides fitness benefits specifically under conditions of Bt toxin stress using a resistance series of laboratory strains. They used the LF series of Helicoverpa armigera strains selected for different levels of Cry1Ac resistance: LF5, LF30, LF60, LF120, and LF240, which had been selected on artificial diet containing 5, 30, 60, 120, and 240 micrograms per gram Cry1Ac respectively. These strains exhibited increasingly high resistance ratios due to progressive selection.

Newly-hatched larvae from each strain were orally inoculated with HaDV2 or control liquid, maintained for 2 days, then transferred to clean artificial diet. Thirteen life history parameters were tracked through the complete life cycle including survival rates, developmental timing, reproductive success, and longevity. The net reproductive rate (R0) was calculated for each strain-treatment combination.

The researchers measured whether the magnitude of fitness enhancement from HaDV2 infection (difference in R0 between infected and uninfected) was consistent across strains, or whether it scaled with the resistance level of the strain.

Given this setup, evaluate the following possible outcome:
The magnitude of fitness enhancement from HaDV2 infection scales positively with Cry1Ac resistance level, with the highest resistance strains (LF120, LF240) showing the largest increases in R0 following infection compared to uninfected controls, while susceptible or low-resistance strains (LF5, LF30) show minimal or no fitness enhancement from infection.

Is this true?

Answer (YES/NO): NO